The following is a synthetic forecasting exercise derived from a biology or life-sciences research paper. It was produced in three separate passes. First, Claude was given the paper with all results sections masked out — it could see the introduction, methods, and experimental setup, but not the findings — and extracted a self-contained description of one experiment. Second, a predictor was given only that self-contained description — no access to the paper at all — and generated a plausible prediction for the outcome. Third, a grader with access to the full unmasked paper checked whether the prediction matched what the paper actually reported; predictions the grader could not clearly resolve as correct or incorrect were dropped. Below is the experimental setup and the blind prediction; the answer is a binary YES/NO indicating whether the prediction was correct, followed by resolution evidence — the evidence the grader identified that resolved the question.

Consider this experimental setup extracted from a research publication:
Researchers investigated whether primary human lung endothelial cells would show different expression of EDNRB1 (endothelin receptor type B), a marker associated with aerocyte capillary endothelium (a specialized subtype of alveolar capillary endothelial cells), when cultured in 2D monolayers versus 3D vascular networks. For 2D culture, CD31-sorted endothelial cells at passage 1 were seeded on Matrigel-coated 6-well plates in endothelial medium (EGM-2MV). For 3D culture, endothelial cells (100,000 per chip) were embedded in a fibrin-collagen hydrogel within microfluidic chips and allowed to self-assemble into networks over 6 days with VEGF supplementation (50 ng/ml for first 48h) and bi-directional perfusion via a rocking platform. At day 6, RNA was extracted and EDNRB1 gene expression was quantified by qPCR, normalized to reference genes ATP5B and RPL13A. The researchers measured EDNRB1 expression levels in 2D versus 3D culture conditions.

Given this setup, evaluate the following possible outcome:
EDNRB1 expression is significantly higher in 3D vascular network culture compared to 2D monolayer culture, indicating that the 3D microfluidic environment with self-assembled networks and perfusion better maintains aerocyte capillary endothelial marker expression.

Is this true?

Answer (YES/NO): NO